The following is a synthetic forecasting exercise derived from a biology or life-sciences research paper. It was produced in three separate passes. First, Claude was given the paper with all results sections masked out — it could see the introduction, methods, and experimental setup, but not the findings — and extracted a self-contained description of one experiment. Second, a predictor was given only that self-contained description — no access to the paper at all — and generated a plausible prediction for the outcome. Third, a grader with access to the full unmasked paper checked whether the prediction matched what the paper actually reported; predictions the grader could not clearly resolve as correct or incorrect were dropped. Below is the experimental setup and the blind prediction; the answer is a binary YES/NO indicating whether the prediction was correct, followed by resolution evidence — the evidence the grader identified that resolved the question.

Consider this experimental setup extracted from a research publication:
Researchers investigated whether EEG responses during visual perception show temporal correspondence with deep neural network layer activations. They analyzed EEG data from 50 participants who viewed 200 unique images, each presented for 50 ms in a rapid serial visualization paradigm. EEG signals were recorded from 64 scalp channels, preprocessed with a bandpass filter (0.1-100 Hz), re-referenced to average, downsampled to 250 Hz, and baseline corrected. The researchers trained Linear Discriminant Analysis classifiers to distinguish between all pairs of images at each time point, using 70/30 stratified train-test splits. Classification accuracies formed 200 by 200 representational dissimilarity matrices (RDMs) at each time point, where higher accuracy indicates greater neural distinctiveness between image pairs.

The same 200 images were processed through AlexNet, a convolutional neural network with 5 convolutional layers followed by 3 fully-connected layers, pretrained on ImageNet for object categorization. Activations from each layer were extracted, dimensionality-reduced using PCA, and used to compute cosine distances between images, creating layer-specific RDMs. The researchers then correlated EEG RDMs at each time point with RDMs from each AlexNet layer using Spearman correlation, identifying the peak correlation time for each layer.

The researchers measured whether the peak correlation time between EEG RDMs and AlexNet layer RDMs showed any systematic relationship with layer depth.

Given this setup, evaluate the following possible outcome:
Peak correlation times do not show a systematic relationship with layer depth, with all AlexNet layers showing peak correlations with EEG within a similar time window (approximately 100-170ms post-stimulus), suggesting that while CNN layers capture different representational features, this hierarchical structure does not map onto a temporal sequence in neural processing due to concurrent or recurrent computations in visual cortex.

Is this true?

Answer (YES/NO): NO